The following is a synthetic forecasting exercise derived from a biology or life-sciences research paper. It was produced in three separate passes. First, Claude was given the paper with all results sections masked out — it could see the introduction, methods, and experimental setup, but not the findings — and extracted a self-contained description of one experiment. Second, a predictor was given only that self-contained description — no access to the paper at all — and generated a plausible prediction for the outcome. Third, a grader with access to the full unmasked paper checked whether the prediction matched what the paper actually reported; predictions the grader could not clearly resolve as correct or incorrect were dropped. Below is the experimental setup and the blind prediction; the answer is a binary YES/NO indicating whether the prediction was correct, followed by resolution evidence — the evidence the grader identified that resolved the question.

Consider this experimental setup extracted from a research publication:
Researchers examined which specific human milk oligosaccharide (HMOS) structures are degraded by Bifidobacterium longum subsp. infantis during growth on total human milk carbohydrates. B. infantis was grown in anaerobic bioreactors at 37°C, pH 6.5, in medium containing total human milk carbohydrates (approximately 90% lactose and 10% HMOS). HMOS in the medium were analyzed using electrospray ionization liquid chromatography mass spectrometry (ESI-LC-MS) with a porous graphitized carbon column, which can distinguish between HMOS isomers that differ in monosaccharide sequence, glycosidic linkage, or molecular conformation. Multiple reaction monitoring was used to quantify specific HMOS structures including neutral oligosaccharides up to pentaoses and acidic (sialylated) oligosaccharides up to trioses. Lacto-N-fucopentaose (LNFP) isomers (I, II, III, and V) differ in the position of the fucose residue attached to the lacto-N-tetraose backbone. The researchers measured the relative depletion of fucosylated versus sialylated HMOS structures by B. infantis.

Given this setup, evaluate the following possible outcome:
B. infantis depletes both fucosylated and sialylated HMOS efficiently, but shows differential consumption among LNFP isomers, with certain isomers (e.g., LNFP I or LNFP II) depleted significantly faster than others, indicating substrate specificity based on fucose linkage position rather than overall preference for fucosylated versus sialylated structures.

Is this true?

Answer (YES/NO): NO